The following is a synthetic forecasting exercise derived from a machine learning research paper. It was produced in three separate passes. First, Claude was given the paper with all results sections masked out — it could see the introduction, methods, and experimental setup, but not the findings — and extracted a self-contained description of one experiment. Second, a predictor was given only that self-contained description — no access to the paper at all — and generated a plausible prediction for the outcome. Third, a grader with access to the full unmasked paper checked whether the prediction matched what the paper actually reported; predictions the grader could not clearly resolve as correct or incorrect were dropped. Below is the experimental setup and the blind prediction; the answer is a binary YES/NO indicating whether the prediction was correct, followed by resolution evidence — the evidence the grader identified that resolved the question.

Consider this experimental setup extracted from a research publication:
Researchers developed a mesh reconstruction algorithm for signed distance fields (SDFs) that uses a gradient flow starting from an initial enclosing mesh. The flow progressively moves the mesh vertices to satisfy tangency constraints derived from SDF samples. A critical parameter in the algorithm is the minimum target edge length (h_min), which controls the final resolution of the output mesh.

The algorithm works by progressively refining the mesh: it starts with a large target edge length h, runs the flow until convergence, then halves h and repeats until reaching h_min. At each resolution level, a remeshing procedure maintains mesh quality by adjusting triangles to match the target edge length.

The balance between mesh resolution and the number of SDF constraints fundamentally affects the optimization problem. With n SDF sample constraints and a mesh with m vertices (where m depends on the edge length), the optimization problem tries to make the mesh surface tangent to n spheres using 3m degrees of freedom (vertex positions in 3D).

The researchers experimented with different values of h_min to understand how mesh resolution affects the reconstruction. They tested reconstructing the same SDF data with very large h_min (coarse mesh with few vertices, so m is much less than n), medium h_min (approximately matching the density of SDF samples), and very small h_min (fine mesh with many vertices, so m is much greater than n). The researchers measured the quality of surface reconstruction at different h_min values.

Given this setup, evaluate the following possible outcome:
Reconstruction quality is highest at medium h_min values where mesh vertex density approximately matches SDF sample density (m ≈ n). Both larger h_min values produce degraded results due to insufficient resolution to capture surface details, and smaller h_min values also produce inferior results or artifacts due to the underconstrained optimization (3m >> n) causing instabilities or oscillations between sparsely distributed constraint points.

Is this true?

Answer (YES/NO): YES